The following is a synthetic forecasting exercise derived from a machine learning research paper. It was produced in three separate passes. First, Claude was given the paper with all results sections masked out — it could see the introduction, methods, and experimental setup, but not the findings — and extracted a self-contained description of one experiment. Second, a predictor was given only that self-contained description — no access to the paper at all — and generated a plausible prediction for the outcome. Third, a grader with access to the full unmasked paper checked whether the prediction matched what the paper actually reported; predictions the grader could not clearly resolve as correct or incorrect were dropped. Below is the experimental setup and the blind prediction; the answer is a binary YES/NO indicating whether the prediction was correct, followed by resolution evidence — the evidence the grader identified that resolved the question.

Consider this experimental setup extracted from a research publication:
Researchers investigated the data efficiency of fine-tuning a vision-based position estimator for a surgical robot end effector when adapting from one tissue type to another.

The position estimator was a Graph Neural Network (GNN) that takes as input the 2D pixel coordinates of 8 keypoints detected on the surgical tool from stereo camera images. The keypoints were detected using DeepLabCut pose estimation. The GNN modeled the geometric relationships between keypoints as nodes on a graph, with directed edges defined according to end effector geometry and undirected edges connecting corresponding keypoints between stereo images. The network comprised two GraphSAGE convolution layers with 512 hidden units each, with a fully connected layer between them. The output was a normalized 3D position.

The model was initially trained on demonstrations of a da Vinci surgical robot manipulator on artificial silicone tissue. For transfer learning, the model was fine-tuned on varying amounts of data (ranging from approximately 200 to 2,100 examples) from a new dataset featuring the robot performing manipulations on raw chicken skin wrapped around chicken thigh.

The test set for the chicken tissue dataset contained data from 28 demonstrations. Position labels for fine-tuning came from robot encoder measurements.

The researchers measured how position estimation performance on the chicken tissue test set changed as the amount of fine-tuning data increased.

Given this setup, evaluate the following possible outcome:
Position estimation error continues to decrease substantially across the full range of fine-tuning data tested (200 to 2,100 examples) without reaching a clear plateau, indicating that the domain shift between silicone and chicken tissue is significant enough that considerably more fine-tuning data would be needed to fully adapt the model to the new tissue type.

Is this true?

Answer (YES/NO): NO